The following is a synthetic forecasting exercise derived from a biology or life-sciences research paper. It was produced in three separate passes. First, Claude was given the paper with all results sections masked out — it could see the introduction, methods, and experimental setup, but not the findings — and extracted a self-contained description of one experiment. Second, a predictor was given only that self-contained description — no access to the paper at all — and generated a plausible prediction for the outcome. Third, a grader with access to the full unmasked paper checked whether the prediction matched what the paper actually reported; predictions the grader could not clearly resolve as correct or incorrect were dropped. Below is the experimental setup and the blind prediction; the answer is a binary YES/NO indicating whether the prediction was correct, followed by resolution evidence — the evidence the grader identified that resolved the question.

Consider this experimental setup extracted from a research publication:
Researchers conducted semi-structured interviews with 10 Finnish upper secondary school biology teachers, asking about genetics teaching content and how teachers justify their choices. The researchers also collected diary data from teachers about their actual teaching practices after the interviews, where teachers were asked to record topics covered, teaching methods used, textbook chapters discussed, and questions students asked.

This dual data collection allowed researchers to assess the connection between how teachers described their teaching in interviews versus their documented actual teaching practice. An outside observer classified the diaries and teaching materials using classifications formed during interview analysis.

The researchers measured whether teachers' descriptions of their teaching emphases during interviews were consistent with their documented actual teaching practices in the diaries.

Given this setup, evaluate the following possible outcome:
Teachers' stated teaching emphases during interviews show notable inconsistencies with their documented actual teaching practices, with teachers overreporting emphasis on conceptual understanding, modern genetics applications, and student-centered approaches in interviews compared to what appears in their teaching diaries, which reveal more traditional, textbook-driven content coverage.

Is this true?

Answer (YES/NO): NO